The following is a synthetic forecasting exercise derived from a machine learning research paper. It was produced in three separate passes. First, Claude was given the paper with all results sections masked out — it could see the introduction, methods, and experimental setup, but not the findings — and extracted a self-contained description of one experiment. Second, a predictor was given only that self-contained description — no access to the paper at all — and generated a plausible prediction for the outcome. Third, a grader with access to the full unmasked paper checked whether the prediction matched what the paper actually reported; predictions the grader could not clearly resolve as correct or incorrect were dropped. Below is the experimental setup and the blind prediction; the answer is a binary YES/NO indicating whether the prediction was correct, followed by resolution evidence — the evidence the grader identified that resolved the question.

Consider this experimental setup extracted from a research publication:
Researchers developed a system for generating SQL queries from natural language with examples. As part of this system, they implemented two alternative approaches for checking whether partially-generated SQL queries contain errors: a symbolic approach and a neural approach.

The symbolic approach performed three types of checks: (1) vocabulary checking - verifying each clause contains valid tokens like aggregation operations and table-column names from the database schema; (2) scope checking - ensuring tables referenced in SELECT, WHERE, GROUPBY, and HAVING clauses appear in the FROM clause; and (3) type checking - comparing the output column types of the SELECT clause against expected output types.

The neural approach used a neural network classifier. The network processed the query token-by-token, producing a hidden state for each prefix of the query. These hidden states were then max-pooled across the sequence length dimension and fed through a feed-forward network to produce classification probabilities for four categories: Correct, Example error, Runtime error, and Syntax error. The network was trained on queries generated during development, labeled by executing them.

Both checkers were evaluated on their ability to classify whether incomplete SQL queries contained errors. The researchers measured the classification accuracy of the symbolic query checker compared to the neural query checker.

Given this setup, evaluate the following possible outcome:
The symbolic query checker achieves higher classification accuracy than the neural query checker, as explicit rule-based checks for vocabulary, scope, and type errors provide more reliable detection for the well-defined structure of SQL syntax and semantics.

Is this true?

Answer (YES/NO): YES